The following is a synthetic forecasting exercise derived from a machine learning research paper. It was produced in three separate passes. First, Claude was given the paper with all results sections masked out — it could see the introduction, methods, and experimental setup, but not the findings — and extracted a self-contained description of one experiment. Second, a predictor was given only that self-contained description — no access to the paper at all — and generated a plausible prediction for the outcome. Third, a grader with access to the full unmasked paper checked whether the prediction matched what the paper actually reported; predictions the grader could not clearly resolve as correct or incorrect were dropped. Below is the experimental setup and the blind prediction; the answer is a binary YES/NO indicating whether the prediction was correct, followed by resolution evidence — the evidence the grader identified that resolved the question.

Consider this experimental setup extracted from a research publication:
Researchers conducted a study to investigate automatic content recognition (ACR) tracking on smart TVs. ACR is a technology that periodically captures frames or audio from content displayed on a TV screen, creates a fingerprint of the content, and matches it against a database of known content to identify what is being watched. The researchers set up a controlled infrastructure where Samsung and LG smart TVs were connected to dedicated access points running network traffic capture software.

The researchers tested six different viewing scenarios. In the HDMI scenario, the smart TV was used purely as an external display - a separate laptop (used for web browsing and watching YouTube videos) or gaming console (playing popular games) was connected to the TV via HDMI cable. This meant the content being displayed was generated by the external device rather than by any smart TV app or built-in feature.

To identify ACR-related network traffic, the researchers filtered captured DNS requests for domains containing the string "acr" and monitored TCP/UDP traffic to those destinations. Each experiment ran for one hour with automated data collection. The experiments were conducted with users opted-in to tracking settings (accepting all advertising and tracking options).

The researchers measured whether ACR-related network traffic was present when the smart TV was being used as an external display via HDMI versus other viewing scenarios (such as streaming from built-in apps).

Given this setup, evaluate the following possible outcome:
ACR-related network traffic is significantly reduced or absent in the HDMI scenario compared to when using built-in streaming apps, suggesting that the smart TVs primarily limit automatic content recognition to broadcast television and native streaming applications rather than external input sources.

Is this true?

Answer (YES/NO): NO